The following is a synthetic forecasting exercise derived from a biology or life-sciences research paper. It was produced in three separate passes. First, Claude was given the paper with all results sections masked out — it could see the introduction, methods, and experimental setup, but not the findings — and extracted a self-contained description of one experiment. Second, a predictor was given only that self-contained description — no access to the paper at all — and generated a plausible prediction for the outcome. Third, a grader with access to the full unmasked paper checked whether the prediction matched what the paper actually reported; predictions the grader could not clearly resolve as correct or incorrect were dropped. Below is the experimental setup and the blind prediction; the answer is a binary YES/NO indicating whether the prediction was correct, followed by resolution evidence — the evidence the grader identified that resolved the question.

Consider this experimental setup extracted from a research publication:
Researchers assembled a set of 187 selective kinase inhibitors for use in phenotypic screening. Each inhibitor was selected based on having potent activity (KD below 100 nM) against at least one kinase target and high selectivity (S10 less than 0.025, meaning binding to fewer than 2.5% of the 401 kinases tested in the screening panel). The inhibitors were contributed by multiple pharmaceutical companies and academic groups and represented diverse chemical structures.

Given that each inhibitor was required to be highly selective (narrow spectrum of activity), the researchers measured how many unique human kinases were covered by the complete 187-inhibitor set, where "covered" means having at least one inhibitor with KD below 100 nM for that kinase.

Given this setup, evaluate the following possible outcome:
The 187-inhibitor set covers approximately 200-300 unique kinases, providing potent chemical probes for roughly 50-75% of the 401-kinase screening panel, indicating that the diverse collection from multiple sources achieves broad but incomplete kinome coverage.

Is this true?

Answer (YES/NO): YES